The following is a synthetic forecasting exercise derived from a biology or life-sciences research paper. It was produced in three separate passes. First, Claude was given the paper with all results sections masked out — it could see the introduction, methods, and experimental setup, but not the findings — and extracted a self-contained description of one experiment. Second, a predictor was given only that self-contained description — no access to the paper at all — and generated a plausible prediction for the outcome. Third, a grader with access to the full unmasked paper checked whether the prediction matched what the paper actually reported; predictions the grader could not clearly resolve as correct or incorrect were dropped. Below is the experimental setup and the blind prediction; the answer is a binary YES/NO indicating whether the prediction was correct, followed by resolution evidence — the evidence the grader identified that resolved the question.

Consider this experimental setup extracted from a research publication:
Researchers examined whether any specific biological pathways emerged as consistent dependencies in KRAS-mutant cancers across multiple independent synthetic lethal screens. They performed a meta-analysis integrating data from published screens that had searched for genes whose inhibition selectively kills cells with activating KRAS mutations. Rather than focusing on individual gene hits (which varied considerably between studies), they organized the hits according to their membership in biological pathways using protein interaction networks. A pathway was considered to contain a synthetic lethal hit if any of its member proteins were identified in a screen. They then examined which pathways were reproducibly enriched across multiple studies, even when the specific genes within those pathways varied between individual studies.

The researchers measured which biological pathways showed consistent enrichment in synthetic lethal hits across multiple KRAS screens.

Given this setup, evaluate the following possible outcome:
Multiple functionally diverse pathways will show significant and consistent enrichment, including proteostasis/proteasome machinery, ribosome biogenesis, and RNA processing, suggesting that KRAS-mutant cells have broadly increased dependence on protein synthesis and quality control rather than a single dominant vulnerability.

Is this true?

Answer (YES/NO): NO